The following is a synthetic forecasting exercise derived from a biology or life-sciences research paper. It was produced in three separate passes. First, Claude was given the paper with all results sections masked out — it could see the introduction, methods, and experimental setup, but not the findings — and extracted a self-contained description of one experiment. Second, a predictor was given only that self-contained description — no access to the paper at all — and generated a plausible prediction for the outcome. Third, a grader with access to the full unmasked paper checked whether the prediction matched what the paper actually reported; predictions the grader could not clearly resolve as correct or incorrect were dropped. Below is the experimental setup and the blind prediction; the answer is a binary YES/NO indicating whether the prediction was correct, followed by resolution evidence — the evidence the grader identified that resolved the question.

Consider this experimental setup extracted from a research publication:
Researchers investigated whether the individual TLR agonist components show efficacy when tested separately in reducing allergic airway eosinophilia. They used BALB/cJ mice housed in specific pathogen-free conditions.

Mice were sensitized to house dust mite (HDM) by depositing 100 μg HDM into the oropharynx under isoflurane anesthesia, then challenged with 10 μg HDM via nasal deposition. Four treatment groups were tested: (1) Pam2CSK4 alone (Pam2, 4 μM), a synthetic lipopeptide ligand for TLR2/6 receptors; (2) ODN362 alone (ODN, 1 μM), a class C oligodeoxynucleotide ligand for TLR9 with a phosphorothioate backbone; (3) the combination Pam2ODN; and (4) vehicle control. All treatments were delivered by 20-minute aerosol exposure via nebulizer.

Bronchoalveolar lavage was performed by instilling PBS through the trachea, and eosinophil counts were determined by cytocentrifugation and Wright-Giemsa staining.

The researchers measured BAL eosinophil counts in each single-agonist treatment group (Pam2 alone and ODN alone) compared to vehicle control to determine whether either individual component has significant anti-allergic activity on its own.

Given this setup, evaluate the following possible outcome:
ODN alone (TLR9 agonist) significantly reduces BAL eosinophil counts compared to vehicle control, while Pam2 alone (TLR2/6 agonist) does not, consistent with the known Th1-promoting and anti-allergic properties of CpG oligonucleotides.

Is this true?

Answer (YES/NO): NO